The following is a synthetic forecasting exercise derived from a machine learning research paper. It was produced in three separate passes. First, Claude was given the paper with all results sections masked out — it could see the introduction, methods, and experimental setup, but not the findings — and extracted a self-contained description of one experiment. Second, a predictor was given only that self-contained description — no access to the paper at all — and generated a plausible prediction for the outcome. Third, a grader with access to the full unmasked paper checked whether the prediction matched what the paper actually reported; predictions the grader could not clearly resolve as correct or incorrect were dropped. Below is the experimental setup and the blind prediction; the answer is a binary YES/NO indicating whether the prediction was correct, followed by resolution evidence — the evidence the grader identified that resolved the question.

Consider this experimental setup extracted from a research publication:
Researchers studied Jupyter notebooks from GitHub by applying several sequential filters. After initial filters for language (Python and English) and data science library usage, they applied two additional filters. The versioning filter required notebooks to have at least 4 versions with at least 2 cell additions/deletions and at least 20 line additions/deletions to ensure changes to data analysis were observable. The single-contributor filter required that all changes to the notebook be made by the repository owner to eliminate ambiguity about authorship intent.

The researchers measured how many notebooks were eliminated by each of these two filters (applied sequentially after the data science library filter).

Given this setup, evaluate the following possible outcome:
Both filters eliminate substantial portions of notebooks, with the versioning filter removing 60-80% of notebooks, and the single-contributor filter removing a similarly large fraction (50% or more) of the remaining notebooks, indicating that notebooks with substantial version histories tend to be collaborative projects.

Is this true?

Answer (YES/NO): NO